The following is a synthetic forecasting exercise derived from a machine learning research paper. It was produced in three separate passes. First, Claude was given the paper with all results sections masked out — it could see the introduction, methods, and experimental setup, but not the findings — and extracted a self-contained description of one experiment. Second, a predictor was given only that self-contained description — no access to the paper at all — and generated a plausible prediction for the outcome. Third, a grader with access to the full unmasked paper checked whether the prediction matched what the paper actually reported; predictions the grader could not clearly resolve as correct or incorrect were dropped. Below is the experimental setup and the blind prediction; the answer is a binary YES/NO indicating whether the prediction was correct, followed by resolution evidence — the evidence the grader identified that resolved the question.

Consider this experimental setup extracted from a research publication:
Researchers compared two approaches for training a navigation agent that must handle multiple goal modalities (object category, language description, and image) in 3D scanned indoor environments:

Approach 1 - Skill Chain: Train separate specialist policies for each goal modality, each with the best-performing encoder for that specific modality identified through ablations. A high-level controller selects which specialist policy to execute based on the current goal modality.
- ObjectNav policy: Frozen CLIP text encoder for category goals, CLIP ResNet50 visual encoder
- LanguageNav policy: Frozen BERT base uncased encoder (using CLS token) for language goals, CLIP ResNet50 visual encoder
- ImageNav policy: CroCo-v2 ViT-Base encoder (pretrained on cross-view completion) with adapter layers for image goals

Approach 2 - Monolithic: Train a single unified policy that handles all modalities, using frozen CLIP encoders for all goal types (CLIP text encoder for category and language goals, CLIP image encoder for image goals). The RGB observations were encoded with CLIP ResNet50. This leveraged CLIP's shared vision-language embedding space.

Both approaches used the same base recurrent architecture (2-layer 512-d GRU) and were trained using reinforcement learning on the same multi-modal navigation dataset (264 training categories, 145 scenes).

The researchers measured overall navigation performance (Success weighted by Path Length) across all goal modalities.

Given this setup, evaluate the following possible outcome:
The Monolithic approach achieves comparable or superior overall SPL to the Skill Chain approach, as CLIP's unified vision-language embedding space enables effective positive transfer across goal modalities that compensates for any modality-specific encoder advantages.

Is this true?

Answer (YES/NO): NO